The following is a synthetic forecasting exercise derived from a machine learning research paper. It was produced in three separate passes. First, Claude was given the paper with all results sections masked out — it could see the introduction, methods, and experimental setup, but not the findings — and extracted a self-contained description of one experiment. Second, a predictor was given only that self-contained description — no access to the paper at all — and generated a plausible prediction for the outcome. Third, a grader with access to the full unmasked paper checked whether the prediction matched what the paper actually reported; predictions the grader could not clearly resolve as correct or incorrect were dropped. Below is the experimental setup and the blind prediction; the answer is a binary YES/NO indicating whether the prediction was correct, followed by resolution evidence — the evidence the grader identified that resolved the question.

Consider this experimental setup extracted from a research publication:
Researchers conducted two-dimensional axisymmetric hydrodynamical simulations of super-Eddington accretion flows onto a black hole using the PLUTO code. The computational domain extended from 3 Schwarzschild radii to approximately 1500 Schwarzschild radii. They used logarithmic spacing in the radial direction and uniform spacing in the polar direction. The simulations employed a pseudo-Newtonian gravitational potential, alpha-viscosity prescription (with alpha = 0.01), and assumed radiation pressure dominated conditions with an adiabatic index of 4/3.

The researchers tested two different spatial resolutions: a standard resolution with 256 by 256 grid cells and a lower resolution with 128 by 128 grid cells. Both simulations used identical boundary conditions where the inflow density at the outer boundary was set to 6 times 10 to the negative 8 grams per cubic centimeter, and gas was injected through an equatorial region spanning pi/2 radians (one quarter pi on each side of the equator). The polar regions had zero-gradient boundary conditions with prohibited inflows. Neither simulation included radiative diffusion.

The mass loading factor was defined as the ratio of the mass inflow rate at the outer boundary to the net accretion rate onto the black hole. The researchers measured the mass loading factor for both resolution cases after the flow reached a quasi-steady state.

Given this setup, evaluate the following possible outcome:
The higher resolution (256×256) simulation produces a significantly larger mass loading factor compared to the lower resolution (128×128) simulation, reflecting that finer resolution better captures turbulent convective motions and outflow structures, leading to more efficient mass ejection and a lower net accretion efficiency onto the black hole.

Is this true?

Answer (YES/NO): NO